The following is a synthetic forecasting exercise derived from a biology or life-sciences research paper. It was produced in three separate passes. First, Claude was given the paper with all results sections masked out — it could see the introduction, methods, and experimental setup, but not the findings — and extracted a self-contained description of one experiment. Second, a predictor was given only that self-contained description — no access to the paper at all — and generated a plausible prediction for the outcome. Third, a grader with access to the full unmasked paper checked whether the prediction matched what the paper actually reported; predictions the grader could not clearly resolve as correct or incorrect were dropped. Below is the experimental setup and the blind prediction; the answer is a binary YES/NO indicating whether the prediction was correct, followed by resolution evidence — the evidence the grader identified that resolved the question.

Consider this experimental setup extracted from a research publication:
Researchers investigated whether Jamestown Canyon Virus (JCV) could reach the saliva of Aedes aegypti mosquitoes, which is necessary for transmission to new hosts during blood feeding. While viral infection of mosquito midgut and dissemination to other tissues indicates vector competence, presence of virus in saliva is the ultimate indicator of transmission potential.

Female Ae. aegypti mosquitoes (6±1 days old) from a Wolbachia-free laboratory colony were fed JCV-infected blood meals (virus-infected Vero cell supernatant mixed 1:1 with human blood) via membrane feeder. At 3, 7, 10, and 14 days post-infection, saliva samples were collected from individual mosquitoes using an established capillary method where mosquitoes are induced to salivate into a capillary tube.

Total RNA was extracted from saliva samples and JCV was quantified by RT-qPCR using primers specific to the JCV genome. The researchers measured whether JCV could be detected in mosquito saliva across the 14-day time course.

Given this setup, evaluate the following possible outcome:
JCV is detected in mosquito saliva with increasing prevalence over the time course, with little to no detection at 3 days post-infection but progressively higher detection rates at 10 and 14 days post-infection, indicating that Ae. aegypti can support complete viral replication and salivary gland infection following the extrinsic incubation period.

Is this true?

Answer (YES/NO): NO